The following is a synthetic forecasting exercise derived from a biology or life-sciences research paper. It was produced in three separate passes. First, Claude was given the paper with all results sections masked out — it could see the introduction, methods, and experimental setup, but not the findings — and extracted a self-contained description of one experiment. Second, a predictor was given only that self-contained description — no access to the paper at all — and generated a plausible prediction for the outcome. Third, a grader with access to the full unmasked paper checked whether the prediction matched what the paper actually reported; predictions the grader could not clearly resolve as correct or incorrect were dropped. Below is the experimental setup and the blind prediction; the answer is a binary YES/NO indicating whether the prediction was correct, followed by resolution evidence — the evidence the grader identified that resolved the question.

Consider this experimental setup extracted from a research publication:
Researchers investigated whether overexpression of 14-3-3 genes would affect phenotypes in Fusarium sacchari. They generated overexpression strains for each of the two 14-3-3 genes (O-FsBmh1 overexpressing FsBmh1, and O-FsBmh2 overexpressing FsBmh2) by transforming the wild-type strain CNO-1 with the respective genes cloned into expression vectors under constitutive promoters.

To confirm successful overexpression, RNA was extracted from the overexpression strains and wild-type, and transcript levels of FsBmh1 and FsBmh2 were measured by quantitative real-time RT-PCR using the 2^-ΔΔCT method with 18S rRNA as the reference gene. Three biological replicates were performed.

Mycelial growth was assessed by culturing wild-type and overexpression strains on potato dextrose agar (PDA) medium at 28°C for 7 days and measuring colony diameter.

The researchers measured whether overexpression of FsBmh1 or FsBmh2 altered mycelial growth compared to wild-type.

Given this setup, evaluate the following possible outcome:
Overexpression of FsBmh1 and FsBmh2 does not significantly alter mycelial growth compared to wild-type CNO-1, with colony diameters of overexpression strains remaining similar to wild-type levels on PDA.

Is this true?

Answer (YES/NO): YES